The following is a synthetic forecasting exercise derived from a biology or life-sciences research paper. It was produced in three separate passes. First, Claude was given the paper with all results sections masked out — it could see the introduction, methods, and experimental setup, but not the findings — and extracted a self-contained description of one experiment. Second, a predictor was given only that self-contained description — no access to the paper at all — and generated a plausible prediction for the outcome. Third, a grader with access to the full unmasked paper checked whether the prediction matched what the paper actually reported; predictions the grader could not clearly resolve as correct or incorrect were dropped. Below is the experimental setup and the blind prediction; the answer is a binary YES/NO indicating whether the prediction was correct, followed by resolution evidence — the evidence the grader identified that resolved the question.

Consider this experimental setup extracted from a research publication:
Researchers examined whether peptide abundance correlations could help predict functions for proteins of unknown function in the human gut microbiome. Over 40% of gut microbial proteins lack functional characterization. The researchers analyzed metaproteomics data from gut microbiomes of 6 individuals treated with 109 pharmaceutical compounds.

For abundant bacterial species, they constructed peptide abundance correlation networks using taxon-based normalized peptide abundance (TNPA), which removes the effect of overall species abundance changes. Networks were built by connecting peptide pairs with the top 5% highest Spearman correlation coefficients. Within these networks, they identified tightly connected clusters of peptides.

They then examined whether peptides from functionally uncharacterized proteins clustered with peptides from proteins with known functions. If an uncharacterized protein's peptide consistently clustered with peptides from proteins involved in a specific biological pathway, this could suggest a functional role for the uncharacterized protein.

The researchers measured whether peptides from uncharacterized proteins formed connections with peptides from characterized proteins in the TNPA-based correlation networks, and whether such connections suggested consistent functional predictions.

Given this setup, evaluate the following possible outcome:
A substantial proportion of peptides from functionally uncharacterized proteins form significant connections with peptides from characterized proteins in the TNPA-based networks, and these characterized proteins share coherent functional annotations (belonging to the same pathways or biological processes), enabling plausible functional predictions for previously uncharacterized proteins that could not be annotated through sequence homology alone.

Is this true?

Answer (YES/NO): YES